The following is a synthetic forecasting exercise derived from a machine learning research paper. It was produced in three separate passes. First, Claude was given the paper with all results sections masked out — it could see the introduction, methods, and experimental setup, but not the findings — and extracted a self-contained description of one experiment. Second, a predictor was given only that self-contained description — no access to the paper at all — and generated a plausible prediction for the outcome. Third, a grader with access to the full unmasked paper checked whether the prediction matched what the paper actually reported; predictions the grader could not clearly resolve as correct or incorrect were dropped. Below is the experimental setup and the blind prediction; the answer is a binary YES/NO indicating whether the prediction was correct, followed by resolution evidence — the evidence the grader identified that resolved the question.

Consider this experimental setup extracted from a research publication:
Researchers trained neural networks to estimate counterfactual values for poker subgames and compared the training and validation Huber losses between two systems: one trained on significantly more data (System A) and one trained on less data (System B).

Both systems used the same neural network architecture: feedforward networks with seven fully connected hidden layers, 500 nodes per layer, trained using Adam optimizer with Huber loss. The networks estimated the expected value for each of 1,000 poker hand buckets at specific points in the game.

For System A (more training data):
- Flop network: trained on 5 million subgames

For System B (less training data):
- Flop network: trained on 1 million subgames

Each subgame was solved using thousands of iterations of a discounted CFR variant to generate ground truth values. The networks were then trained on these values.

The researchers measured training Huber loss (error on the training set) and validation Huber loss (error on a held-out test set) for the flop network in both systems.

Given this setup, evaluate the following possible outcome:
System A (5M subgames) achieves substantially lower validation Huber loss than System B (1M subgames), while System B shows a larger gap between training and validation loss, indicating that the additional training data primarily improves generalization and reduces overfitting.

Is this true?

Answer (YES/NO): YES